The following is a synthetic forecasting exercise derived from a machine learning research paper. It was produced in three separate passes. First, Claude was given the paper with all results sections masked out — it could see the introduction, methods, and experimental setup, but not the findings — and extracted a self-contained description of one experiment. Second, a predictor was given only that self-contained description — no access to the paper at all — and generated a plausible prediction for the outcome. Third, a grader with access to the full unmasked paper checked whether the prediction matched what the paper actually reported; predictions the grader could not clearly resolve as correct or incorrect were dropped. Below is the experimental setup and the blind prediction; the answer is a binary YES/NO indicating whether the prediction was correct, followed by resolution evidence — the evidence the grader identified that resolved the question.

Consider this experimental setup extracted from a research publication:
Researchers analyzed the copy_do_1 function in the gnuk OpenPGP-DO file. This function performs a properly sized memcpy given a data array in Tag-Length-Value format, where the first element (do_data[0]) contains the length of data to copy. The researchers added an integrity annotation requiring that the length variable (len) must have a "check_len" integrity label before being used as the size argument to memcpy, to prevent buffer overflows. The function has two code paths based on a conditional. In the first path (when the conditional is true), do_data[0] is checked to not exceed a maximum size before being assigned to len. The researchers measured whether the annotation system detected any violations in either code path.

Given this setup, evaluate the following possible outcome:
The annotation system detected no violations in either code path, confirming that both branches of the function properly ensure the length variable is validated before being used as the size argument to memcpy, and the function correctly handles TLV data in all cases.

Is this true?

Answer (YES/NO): NO